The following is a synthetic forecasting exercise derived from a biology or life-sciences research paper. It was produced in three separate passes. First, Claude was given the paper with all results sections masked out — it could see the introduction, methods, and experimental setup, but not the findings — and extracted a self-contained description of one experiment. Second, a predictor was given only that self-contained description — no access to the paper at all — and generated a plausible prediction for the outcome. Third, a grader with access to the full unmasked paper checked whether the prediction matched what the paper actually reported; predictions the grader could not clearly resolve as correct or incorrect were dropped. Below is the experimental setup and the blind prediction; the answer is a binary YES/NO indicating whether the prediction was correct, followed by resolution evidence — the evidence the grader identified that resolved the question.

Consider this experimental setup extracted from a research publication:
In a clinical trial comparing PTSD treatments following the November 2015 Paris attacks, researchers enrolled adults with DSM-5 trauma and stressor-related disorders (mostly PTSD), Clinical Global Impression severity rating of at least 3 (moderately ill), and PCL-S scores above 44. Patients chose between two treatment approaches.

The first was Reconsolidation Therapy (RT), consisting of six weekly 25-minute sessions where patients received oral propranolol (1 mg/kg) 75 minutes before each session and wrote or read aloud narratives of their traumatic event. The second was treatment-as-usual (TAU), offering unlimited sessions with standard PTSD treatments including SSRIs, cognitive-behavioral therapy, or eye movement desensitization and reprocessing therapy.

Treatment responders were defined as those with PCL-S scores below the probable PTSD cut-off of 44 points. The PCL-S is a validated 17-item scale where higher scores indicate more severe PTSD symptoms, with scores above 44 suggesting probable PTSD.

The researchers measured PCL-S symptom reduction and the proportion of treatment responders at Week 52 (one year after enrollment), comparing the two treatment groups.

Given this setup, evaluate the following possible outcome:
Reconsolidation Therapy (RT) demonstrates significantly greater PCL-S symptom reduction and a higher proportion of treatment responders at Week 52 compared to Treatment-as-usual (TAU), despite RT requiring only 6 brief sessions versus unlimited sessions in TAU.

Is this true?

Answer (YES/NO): NO